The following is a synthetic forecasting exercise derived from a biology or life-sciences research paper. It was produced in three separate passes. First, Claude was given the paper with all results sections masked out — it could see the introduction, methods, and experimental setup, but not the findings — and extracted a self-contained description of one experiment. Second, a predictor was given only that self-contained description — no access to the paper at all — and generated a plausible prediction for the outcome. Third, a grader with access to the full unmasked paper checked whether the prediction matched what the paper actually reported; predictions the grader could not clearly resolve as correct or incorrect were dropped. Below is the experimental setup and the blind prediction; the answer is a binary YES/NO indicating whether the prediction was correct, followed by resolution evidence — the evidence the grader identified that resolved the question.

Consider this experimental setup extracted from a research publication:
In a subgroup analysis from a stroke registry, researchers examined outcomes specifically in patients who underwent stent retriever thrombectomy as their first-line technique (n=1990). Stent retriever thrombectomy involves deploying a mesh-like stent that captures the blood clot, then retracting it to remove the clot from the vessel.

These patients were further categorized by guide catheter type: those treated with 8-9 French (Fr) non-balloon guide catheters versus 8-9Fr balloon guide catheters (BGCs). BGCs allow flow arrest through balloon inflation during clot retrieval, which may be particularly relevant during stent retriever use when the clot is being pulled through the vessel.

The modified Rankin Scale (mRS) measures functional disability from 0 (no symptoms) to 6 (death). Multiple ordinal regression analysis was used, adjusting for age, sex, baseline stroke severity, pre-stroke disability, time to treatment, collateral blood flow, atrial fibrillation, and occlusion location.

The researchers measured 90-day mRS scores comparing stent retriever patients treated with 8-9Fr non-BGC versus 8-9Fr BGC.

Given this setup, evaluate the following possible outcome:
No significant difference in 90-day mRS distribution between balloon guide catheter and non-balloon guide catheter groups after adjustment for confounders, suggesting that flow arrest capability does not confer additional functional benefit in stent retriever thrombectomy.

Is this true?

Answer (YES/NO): NO